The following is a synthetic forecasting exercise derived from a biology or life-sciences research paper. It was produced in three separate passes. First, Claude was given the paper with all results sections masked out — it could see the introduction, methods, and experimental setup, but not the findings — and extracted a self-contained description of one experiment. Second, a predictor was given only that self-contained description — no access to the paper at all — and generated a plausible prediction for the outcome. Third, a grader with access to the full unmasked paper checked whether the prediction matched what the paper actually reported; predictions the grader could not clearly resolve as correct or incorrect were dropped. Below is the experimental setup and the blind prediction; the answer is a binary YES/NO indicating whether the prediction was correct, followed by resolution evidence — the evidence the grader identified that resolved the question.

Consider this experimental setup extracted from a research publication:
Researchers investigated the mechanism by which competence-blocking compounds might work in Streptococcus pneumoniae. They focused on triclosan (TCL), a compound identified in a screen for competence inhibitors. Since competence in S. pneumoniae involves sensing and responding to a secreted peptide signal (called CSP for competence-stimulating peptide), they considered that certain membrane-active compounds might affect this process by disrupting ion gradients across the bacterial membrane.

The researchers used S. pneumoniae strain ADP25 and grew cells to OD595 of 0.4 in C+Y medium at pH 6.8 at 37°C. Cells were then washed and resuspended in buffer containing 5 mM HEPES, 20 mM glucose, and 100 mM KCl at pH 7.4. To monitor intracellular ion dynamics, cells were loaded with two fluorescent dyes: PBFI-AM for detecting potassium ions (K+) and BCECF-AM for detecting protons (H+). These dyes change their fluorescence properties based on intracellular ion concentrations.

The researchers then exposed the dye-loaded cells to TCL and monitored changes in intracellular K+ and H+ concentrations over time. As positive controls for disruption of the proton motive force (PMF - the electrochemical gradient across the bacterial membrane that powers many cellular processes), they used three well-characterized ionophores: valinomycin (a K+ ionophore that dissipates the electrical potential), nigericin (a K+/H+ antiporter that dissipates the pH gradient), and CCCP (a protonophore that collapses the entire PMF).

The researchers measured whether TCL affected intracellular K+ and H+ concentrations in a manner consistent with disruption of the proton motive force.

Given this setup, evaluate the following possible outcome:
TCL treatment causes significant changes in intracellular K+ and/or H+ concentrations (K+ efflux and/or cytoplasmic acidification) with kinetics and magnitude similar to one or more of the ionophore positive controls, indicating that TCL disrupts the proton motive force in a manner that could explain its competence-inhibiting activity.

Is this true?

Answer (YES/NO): NO